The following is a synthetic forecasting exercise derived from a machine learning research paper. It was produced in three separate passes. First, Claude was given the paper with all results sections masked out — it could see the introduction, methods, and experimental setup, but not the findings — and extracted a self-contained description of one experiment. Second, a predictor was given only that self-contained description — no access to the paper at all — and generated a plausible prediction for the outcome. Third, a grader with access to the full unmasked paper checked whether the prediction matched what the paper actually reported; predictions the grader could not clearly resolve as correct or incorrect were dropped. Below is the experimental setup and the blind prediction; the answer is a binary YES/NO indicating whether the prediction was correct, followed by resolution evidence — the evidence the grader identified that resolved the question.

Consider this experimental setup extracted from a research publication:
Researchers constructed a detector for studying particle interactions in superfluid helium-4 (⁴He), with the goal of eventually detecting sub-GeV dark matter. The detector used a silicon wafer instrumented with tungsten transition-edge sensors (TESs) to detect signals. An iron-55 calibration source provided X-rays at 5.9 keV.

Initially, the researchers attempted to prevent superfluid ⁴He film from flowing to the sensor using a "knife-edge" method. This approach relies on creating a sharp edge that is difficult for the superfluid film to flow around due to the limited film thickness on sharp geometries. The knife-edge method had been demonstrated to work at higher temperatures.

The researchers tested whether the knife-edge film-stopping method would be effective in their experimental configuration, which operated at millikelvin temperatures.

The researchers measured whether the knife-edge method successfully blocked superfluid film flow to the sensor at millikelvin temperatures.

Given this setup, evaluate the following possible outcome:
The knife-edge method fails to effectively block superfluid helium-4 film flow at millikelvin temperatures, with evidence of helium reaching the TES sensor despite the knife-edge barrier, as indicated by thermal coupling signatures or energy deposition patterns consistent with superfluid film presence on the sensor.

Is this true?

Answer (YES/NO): YES